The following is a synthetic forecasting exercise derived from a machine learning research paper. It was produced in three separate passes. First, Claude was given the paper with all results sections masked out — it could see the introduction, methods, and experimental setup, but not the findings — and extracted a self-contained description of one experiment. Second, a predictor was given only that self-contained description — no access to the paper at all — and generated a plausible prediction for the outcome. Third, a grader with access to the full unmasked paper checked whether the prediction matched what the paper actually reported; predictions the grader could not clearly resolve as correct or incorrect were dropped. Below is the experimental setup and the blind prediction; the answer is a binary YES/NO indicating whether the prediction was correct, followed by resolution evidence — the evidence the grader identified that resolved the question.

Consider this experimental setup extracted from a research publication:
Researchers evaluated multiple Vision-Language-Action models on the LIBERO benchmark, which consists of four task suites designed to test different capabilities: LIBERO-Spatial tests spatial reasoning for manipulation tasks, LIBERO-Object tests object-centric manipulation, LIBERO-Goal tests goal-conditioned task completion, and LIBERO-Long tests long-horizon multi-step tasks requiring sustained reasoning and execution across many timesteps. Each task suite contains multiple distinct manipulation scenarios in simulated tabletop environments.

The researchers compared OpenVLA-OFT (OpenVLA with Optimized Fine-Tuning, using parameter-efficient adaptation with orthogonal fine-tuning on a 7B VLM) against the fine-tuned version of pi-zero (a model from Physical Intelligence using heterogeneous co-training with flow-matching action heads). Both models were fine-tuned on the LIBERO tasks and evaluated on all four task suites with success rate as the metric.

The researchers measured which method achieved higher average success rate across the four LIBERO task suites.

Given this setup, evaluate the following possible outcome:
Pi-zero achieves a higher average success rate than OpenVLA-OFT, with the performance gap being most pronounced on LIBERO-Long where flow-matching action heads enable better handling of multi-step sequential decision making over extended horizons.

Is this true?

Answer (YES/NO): NO